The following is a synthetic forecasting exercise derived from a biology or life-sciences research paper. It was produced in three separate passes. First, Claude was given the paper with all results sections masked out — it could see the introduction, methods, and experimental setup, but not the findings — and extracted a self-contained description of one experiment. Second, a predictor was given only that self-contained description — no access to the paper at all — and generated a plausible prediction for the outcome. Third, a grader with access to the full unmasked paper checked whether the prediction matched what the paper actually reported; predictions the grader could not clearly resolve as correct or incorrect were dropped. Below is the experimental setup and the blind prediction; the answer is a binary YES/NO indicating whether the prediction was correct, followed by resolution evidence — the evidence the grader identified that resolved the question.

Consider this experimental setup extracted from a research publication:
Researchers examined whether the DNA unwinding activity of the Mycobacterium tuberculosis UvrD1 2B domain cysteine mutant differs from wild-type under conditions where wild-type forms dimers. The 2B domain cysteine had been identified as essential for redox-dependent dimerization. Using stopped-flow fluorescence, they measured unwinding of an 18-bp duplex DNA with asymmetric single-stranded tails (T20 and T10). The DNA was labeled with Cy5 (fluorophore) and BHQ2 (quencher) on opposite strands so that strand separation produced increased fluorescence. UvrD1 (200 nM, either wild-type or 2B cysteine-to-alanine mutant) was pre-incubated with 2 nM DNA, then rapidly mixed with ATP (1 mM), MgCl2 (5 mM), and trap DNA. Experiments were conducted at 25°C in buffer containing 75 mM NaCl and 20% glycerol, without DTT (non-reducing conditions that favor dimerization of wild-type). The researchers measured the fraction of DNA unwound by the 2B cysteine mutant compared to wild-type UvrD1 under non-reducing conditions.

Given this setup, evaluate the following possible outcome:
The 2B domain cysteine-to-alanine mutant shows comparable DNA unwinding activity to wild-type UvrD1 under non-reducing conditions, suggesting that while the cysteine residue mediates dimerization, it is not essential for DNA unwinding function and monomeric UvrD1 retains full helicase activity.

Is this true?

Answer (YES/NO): NO